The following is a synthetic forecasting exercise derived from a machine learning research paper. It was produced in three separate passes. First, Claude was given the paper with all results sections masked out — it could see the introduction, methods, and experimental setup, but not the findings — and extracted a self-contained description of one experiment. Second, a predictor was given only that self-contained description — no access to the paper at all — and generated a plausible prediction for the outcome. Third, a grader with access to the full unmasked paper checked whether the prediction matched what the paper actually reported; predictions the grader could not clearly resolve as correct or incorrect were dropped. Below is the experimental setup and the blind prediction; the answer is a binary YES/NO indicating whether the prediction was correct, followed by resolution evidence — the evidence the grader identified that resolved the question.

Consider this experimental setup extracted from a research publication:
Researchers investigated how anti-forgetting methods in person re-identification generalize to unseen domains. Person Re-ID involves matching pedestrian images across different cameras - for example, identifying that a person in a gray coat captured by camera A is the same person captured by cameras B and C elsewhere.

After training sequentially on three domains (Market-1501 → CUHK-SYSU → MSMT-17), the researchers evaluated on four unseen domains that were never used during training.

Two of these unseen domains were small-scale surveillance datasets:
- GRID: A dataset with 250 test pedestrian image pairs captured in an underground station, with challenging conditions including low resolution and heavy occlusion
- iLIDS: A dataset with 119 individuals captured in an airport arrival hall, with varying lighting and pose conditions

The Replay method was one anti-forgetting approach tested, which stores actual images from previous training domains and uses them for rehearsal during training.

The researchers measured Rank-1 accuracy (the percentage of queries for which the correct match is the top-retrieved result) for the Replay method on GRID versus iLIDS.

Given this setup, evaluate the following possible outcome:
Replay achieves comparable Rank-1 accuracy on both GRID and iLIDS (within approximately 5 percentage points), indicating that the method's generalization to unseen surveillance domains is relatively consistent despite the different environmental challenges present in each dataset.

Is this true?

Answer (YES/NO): NO